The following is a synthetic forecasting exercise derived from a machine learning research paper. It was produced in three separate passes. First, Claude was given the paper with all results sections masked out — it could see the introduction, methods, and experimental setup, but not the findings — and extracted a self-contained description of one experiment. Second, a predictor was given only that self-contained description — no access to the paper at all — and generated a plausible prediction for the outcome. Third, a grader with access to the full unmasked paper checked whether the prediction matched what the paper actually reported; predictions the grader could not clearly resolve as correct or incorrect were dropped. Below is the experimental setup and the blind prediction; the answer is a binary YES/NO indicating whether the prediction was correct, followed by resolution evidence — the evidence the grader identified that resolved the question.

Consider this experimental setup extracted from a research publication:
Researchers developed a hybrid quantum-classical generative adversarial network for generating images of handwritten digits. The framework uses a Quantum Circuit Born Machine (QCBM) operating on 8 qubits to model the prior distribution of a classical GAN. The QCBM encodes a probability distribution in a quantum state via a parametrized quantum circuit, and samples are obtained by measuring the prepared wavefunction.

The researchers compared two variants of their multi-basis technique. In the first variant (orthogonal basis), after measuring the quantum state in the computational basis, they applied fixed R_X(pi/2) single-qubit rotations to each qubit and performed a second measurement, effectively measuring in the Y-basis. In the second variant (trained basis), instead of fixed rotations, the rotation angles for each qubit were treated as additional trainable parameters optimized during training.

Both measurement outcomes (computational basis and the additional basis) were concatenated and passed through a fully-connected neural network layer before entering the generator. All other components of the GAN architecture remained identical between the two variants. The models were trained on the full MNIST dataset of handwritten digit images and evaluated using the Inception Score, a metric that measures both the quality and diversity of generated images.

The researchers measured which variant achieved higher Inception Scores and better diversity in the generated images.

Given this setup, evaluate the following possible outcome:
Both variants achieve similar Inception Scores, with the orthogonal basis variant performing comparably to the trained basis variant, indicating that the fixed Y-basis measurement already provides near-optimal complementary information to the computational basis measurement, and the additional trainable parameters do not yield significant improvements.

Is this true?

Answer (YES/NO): NO